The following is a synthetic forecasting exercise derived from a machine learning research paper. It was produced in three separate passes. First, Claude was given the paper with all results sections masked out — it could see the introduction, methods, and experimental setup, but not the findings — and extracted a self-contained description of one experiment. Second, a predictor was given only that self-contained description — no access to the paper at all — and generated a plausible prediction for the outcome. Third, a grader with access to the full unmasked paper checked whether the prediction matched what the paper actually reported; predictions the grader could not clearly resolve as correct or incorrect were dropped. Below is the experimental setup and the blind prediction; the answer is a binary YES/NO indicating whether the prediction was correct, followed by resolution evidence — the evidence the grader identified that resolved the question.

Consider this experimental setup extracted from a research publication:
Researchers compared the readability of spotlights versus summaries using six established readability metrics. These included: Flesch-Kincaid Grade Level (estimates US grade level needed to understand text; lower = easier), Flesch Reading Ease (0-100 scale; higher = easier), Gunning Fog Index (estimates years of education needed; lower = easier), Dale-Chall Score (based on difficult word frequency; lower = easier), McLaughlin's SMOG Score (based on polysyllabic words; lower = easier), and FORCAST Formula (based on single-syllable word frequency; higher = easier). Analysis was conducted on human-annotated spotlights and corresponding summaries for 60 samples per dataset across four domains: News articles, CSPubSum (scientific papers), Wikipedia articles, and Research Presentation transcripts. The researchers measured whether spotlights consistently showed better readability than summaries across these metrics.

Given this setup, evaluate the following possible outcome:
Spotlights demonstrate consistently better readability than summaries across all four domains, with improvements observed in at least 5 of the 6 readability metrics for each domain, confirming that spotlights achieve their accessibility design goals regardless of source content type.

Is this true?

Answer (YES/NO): YES